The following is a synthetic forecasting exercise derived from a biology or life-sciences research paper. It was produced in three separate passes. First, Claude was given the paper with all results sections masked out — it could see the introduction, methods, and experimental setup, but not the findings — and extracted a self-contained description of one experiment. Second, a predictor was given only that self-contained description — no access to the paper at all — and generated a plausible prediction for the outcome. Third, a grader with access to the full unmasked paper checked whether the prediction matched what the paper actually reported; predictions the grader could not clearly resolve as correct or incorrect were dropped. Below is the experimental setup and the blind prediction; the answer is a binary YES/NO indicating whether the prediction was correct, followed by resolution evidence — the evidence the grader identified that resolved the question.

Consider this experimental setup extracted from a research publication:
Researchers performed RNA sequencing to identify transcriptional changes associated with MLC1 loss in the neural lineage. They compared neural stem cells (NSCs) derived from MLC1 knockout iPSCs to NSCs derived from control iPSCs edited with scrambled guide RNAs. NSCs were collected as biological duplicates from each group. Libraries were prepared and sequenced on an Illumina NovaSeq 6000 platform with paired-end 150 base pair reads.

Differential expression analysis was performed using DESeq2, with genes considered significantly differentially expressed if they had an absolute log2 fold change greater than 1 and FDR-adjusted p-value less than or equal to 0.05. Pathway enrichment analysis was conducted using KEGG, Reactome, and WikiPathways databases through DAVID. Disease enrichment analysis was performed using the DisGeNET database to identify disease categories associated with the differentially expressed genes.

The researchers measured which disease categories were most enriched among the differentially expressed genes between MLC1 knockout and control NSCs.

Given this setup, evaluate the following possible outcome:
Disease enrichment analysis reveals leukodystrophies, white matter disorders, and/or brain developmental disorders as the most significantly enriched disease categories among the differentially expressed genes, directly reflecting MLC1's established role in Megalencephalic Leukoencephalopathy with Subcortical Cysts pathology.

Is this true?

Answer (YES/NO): NO